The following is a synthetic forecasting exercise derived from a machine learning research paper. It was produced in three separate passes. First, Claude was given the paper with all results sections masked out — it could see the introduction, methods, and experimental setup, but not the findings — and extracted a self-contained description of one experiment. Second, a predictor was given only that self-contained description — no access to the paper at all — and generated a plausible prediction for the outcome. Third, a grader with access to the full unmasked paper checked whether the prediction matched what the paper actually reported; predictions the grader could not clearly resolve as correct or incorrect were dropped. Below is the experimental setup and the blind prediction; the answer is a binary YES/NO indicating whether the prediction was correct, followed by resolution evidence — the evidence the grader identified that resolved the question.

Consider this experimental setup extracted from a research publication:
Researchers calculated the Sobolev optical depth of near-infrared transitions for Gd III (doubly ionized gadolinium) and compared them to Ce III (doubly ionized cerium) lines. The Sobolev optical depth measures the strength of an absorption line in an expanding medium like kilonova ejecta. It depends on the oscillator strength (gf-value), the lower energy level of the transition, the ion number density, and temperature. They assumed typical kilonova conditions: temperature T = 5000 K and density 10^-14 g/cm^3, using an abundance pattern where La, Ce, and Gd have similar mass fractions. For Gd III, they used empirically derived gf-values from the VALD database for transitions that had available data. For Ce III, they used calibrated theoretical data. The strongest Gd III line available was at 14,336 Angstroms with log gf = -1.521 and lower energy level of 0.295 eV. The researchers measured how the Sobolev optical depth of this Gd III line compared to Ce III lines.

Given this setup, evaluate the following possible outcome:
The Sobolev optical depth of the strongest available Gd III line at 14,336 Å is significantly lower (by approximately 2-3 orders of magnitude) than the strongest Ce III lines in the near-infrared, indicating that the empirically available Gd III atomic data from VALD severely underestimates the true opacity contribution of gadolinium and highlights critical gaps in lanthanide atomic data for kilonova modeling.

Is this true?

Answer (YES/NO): NO